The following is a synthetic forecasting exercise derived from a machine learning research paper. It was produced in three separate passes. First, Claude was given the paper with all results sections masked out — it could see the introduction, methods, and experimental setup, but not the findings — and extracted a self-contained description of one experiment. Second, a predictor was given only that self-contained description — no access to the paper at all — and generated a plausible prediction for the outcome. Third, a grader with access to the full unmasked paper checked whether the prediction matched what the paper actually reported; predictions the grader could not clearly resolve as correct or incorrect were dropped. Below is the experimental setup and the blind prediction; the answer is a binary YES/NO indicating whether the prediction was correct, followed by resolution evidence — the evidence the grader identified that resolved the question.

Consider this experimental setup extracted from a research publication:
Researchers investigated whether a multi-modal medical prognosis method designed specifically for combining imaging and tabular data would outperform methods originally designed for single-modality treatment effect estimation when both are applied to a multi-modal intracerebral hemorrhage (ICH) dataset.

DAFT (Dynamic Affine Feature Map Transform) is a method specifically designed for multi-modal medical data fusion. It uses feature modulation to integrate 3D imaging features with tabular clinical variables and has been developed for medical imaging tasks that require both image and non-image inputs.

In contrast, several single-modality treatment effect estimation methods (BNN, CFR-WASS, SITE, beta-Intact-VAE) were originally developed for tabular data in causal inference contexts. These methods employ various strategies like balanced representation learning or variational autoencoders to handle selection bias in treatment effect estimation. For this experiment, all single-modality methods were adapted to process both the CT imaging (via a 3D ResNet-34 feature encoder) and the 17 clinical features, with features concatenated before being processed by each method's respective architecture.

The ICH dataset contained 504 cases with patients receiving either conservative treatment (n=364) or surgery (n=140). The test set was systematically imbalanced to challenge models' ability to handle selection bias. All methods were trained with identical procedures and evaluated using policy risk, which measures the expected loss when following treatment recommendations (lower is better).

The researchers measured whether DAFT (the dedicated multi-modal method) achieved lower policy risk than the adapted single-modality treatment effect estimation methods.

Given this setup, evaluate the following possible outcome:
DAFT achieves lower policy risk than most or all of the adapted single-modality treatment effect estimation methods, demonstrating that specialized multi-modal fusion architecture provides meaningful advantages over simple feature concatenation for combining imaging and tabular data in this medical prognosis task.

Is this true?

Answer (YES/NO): NO